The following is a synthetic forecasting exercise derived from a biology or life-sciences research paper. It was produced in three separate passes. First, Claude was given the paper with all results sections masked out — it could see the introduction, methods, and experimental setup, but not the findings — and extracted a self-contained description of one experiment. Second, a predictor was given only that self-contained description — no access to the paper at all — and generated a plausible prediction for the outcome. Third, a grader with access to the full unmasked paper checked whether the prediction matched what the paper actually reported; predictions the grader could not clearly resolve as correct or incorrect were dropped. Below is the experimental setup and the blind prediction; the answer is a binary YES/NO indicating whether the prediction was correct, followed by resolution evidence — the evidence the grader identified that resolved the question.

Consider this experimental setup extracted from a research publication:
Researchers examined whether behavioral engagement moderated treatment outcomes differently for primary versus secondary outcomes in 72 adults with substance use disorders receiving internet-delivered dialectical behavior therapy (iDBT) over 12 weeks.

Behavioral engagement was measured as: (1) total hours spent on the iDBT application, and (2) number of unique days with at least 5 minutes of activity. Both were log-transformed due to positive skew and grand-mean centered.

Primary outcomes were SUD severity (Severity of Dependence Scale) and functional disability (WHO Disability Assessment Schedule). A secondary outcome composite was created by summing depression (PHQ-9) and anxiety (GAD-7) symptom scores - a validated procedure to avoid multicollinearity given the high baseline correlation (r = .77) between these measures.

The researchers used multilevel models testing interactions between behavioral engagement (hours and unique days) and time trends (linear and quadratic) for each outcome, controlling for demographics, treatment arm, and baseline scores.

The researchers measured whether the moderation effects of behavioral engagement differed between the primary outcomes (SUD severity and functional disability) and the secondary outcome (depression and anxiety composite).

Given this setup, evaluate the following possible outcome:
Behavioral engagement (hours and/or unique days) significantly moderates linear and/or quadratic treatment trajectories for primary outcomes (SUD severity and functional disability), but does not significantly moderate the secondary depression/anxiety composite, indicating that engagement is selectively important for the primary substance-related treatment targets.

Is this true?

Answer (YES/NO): NO